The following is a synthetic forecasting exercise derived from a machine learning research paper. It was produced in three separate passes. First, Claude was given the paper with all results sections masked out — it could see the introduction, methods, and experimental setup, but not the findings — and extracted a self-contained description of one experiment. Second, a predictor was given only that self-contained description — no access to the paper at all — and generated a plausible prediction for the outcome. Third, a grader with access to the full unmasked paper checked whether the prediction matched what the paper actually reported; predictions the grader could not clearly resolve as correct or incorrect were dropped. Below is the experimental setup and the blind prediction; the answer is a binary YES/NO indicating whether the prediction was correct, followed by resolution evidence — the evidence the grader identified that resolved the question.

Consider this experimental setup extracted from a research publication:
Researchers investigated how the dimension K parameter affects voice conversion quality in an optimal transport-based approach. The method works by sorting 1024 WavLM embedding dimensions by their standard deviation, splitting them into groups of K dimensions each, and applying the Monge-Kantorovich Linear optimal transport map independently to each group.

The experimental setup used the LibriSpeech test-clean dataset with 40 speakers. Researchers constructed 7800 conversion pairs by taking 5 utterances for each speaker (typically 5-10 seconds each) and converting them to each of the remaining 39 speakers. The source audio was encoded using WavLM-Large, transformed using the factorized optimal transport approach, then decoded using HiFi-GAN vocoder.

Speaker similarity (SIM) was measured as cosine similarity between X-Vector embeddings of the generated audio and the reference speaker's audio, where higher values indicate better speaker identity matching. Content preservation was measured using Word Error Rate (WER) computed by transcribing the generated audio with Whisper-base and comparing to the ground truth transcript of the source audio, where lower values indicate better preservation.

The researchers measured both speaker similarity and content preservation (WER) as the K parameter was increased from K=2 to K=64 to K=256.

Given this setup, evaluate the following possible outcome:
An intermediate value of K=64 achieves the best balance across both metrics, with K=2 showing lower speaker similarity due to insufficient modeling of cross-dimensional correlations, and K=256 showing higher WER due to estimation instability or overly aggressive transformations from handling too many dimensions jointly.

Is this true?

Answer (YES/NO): NO